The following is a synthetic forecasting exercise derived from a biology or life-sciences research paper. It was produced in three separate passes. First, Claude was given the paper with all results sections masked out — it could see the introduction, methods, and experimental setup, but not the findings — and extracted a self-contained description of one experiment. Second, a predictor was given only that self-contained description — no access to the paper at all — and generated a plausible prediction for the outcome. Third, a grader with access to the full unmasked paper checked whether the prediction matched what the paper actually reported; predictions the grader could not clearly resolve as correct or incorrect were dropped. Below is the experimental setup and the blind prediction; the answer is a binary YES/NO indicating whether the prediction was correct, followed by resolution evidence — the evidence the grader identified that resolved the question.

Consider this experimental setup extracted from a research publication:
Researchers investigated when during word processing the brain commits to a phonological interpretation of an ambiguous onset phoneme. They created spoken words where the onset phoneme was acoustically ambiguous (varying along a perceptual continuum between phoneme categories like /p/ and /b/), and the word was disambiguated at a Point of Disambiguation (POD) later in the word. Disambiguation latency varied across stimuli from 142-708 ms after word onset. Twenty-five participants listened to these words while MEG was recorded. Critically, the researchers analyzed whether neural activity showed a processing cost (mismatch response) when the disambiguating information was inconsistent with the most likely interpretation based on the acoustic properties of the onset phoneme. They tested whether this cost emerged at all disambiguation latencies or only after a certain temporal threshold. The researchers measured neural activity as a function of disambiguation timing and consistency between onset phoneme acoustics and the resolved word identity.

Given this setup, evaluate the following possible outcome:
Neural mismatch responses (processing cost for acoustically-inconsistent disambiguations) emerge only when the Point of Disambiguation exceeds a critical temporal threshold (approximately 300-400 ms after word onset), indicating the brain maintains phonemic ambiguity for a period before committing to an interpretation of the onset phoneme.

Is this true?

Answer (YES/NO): YES